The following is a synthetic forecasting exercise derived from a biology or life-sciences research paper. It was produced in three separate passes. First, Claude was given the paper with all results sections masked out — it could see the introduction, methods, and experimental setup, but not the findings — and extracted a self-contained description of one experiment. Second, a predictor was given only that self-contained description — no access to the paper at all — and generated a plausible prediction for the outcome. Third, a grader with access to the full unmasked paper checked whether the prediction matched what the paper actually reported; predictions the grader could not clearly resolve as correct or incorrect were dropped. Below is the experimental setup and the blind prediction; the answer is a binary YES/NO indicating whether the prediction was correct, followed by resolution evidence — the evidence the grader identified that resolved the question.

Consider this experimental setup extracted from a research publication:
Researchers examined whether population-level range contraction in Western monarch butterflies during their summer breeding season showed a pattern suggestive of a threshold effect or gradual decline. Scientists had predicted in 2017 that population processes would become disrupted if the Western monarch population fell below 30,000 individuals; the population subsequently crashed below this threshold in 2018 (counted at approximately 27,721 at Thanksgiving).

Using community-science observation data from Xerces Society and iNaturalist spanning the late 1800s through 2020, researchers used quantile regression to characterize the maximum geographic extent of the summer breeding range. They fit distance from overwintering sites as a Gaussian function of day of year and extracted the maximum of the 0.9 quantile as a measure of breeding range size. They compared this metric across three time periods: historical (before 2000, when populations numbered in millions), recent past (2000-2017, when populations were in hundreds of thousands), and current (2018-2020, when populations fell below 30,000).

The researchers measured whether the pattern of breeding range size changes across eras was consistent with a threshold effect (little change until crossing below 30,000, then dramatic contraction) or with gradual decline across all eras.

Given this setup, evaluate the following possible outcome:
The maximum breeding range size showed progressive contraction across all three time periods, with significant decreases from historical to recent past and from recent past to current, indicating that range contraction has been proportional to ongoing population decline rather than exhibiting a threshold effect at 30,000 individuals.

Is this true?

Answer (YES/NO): NO